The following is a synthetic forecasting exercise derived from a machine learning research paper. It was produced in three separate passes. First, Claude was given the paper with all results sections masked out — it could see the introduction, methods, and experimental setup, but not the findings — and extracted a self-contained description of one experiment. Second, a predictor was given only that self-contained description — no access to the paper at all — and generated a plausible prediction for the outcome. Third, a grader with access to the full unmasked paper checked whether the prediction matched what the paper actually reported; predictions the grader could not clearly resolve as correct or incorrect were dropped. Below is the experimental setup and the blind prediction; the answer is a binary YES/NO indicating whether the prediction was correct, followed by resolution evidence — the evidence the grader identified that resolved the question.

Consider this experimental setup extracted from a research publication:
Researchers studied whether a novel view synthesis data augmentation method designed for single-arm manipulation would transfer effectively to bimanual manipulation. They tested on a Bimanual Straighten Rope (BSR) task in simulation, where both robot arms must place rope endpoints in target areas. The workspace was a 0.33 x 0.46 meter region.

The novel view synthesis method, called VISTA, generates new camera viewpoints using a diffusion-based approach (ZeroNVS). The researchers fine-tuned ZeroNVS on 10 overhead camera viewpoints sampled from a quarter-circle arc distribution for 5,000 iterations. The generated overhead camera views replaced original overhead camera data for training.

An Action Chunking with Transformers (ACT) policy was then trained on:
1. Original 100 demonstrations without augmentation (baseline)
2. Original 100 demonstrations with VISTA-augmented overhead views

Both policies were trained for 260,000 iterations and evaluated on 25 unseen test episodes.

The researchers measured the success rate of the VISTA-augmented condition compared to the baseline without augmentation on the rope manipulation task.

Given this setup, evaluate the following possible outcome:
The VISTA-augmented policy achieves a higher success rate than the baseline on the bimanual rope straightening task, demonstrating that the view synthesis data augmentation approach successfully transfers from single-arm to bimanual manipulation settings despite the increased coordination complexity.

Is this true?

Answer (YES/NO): NO